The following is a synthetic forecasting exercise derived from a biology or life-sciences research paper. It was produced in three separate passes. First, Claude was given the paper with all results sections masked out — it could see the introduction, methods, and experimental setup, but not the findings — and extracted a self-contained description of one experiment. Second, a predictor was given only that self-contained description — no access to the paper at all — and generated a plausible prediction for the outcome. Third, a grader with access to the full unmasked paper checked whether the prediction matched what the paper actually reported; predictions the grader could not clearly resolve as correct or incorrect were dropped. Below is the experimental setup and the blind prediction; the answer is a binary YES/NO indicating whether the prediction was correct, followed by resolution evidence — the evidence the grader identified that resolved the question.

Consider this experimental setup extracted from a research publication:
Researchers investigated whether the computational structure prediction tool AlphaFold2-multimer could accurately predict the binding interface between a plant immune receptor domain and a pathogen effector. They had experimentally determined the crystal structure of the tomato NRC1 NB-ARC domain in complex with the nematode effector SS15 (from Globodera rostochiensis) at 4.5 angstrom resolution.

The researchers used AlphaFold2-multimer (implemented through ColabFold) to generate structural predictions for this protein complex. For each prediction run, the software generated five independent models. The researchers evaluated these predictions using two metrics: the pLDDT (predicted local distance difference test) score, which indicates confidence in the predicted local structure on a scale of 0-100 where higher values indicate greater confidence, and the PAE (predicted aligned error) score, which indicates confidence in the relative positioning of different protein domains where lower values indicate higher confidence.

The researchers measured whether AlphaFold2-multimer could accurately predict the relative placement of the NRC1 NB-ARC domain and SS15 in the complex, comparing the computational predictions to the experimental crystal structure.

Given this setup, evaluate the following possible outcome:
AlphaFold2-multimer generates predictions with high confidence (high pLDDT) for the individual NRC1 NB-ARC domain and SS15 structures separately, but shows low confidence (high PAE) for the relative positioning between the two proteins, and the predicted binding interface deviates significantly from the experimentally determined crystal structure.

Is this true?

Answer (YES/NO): YES